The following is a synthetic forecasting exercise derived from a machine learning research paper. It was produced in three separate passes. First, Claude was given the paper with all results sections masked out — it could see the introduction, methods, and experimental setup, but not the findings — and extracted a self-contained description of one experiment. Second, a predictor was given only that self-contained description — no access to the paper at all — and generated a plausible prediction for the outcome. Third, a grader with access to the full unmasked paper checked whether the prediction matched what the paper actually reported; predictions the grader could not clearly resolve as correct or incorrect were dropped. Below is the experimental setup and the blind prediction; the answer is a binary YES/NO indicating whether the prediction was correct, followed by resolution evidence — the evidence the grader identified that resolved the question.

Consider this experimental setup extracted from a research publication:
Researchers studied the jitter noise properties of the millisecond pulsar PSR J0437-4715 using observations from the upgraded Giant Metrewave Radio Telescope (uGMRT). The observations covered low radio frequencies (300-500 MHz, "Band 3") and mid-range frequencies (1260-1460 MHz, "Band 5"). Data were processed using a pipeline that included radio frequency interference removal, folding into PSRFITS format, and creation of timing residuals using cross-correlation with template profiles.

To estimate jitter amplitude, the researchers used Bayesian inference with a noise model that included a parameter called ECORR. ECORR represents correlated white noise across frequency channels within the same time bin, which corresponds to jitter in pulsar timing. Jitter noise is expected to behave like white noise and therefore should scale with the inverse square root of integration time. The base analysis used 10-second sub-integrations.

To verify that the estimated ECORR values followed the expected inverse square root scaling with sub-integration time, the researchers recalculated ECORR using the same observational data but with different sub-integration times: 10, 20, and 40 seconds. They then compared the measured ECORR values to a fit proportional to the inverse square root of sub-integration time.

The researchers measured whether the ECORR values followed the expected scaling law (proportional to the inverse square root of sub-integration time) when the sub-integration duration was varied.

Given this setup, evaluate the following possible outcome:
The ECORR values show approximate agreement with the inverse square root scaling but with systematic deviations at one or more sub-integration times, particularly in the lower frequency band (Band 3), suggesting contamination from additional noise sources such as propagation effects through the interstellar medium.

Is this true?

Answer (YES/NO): NO